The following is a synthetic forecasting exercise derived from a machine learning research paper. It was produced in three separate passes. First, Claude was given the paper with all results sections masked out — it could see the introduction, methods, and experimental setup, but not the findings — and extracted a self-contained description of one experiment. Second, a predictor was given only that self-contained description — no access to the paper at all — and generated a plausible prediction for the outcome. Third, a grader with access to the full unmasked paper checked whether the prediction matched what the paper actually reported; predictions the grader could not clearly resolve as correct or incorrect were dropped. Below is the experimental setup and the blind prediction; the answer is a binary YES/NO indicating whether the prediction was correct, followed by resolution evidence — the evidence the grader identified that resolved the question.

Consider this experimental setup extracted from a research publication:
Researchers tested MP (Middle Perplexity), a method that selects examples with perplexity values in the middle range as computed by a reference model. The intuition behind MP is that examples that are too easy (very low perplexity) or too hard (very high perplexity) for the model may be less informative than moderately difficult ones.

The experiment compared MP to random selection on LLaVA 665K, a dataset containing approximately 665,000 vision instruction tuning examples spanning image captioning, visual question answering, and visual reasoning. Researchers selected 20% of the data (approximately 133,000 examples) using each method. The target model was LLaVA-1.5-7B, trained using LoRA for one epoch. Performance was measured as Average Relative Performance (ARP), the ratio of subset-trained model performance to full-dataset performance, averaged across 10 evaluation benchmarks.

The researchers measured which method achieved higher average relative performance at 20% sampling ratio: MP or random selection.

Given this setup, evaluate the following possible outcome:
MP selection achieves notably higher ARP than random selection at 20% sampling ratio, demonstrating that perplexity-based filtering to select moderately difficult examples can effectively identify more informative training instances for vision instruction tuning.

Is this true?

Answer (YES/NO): NO